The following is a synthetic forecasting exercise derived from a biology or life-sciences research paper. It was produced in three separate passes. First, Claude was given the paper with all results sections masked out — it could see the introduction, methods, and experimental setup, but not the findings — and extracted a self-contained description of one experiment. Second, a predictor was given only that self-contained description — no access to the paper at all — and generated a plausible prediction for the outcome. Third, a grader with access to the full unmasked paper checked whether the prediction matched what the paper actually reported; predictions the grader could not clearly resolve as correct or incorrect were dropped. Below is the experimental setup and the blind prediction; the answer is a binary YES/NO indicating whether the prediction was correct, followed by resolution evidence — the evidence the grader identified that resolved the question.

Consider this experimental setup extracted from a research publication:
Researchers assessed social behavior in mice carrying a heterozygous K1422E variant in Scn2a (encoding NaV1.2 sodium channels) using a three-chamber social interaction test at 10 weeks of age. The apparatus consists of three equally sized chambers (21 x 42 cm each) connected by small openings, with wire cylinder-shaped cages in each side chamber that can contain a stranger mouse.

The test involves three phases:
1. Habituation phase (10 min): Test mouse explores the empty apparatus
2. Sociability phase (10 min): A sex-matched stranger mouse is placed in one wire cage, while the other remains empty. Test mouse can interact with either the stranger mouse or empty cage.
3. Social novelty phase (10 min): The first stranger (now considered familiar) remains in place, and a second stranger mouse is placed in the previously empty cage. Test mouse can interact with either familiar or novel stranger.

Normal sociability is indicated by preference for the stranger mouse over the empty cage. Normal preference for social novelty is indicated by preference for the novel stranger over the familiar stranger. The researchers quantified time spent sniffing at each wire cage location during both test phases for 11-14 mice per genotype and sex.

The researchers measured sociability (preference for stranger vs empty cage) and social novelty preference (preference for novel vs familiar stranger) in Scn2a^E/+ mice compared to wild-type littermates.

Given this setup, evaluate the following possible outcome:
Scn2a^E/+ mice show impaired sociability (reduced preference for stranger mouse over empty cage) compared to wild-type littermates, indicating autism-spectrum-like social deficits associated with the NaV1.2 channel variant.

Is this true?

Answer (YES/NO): NO